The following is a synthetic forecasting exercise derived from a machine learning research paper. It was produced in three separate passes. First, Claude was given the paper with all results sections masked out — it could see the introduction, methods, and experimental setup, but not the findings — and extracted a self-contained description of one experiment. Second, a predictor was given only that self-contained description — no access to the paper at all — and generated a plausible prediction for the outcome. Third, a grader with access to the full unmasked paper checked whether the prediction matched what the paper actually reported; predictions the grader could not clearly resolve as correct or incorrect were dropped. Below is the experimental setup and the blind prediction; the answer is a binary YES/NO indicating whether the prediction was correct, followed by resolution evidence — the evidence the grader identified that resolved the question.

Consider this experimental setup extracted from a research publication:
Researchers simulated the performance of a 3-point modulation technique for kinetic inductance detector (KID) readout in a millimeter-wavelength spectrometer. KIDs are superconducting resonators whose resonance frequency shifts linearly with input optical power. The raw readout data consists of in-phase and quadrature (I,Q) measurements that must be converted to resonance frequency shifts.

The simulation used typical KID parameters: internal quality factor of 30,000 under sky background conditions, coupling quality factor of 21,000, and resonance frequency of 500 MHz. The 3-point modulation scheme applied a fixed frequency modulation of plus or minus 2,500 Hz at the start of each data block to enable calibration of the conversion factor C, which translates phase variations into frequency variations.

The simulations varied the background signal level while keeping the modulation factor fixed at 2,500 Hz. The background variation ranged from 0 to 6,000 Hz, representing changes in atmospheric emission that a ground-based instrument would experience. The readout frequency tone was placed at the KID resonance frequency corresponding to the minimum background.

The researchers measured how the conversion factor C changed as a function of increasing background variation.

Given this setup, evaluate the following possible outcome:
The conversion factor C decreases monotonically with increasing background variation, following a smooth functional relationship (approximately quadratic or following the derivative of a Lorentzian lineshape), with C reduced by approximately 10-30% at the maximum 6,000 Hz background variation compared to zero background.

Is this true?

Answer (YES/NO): NO